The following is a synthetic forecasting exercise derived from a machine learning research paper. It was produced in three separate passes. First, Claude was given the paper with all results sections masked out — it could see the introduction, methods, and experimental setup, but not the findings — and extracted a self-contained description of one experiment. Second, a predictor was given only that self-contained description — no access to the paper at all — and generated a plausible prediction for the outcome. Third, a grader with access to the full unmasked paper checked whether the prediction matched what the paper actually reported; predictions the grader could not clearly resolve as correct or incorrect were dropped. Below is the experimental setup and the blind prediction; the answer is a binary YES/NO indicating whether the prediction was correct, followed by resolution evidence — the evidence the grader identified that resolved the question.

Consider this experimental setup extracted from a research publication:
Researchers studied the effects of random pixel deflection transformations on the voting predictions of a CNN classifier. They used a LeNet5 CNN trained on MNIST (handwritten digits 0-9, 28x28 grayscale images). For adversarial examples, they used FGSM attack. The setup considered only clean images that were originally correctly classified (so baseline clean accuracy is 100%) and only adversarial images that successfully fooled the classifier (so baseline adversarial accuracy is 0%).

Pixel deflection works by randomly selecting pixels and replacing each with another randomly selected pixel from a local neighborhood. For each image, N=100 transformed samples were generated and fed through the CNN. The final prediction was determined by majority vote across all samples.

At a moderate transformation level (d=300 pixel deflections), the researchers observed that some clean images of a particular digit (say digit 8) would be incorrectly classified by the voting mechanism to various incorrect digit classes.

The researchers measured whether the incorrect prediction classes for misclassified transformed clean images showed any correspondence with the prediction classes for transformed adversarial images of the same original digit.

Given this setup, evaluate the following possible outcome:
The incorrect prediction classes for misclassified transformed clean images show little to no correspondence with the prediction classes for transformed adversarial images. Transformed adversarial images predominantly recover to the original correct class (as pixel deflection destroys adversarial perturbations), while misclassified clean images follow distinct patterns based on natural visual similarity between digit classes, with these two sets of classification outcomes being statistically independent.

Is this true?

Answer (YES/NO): NO